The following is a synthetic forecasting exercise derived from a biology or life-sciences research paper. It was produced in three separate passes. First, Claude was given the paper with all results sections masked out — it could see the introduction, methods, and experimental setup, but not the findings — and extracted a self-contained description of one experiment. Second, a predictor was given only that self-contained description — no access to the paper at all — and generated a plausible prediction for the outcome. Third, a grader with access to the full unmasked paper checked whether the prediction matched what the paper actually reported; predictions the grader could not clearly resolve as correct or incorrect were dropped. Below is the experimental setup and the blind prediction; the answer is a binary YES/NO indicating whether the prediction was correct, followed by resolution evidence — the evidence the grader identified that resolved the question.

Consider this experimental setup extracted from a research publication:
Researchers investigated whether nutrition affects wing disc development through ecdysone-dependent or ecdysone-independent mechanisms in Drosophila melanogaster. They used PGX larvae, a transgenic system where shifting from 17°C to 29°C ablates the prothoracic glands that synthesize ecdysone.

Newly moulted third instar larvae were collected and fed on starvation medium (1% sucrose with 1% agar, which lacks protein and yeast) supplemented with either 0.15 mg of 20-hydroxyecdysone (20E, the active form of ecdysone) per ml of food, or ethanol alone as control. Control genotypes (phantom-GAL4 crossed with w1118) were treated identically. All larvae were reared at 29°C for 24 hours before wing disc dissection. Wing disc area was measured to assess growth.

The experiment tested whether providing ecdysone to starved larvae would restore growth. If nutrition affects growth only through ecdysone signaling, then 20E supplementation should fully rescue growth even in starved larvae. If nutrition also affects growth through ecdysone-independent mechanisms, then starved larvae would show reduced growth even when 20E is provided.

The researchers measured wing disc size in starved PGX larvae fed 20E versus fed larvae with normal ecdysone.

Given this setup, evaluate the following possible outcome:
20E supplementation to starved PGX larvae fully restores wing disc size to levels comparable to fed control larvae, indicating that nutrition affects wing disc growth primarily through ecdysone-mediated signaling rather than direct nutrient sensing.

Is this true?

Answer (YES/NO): NO